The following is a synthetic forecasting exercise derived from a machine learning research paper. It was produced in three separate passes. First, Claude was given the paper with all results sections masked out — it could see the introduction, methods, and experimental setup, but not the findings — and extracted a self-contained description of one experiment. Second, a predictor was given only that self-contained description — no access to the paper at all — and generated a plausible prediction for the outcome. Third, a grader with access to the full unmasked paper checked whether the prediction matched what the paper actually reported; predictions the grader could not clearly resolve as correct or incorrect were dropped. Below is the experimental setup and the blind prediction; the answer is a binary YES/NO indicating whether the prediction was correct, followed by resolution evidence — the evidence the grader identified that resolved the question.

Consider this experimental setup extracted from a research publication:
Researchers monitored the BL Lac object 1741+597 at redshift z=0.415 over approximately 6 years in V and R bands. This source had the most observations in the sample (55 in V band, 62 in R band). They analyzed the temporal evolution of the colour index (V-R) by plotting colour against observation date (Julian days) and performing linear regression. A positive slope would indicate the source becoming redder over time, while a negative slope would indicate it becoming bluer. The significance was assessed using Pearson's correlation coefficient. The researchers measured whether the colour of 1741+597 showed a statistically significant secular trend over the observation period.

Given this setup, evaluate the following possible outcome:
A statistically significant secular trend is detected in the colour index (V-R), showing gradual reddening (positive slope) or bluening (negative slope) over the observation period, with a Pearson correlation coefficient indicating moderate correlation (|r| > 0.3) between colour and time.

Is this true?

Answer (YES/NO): YES